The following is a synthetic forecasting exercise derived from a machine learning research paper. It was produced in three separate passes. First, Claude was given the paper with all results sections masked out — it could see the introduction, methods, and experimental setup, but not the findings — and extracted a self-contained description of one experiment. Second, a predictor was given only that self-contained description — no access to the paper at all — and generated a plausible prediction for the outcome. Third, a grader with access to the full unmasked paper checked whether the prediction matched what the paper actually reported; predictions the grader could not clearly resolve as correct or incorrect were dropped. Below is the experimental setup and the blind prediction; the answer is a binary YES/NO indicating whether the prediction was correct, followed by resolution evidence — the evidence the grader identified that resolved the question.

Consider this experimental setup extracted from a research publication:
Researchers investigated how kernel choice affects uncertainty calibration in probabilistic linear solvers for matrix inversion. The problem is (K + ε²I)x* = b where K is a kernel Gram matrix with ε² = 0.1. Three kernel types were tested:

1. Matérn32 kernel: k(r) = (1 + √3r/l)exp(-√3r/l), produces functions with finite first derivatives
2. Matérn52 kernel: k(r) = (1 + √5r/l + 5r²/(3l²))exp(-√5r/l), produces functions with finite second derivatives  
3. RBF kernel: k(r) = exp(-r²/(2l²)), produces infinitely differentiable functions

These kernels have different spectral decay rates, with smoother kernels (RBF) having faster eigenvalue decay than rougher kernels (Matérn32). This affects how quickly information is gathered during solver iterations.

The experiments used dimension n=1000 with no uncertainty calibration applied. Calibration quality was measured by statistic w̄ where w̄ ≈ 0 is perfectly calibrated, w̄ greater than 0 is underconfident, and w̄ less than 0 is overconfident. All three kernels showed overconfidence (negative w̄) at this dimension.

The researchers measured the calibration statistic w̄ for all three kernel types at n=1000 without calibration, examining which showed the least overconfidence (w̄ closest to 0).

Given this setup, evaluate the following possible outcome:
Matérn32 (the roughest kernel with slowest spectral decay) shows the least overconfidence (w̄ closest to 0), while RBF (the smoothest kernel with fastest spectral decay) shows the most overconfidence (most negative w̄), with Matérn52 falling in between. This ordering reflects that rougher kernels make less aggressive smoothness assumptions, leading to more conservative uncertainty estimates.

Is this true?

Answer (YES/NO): YES